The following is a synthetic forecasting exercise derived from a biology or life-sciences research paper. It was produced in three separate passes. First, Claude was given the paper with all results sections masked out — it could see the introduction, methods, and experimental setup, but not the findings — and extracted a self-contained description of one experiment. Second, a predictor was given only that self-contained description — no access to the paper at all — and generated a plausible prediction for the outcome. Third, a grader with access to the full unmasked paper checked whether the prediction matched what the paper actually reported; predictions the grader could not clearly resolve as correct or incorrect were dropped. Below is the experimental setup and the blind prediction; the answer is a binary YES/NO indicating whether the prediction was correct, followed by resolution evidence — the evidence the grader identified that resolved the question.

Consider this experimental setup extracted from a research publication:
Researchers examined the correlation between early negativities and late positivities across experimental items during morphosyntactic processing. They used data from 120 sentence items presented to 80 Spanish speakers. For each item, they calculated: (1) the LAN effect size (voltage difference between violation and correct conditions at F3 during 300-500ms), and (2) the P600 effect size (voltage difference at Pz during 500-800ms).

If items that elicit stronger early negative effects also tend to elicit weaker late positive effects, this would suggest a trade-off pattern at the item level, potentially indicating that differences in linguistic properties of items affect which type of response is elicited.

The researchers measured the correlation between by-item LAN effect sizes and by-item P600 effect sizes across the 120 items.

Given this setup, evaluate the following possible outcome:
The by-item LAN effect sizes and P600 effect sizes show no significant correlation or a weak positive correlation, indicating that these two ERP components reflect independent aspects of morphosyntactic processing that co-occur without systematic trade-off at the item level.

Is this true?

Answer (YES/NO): NO